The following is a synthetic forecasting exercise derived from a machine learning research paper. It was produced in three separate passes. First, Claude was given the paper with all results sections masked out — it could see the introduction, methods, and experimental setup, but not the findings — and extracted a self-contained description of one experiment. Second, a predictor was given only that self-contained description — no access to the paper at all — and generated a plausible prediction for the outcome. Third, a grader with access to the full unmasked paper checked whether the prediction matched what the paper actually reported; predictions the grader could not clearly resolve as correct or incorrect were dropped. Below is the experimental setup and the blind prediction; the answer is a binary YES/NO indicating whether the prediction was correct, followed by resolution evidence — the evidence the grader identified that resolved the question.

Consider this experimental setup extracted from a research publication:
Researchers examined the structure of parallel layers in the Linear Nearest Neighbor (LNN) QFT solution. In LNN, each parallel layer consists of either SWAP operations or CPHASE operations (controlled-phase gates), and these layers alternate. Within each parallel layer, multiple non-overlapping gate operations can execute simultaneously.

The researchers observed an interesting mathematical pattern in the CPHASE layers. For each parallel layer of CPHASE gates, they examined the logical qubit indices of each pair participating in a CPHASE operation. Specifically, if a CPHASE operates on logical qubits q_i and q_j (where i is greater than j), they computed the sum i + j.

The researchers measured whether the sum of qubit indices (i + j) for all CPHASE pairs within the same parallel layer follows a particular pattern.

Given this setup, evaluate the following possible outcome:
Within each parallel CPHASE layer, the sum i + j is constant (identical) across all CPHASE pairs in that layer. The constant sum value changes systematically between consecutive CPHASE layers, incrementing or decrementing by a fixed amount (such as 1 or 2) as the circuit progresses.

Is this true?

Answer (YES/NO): YES